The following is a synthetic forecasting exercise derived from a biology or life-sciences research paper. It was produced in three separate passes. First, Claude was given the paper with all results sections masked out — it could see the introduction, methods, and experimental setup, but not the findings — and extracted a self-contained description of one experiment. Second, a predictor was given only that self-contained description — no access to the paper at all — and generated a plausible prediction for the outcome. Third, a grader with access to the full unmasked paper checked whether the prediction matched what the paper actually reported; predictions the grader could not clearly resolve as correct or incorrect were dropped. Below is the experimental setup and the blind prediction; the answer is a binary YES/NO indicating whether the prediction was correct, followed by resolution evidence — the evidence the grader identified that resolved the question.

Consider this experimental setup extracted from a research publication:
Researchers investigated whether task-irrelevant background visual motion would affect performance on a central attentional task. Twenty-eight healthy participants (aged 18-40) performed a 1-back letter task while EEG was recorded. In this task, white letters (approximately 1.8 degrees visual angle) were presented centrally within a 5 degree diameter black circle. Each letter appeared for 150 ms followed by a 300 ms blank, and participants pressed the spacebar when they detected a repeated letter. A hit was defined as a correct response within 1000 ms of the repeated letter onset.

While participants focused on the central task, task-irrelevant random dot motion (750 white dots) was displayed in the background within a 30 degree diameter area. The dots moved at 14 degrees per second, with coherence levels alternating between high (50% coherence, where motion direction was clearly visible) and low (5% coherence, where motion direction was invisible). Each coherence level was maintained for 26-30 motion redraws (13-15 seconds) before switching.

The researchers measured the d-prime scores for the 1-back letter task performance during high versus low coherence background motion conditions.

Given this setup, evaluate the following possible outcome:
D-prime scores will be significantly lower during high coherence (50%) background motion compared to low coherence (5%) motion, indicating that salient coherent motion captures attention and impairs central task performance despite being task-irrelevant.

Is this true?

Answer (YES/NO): YES